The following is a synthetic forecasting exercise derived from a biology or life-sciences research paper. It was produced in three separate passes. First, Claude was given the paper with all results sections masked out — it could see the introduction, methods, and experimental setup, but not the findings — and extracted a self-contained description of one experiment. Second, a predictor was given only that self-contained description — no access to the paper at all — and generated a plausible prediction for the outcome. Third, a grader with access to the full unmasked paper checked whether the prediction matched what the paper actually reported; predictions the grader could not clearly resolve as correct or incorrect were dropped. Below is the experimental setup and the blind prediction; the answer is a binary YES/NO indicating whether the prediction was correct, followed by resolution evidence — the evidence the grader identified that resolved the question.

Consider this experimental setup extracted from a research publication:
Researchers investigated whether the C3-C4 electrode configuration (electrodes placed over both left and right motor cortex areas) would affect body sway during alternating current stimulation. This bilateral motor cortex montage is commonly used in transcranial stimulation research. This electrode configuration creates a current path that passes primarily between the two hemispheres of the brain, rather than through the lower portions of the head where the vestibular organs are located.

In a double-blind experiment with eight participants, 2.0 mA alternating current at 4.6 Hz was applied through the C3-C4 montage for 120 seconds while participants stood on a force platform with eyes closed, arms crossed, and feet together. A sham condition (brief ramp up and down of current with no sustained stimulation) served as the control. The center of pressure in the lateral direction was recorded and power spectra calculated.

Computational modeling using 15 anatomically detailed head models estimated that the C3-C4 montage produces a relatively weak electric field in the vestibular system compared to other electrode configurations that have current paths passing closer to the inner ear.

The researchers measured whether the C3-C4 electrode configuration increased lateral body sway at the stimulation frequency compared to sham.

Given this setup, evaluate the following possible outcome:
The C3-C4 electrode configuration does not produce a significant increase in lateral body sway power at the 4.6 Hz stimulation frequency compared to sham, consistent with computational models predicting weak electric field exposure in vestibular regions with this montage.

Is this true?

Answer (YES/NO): NO